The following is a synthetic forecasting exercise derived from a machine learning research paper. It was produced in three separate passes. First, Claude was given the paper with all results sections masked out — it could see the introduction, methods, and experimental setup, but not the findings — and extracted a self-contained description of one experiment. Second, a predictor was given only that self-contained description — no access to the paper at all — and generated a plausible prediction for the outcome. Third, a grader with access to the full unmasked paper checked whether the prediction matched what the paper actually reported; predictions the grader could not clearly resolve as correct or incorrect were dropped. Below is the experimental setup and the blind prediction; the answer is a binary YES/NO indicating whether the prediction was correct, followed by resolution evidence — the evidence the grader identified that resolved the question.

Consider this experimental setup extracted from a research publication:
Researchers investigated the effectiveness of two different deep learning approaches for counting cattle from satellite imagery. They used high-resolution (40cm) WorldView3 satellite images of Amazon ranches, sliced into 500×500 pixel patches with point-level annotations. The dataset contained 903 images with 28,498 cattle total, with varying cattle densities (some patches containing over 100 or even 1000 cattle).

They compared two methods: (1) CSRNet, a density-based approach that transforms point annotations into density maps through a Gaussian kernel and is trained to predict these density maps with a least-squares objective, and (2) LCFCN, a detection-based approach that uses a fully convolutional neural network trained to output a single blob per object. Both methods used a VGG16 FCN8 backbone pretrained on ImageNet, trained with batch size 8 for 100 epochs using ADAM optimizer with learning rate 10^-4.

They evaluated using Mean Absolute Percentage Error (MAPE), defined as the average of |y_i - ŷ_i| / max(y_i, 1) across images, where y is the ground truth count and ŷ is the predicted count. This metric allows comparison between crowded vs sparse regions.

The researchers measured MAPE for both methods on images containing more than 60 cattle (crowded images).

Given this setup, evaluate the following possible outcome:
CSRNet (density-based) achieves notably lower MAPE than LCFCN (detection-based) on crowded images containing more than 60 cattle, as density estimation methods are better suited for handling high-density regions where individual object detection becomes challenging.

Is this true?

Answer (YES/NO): YES